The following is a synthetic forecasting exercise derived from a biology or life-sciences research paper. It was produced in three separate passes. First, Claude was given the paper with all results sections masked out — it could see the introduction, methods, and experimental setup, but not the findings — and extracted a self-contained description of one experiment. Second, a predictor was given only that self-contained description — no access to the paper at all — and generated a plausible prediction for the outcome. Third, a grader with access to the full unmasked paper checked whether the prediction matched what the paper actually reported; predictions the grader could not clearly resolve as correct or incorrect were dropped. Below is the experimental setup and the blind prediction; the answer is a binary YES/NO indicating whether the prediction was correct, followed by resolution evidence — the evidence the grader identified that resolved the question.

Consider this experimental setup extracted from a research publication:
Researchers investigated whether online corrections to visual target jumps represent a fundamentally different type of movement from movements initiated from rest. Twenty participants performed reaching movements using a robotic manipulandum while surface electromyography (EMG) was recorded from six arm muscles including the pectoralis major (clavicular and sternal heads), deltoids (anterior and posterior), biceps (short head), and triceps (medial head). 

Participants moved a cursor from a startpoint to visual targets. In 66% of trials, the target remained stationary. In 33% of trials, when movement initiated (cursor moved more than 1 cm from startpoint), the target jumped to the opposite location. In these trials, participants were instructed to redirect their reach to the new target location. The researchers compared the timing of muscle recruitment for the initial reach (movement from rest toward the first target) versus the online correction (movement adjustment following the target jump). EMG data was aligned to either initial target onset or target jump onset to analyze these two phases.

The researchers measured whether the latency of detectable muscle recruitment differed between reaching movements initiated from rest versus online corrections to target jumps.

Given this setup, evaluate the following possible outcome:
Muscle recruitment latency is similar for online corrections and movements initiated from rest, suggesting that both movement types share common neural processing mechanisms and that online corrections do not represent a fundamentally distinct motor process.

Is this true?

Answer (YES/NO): YES